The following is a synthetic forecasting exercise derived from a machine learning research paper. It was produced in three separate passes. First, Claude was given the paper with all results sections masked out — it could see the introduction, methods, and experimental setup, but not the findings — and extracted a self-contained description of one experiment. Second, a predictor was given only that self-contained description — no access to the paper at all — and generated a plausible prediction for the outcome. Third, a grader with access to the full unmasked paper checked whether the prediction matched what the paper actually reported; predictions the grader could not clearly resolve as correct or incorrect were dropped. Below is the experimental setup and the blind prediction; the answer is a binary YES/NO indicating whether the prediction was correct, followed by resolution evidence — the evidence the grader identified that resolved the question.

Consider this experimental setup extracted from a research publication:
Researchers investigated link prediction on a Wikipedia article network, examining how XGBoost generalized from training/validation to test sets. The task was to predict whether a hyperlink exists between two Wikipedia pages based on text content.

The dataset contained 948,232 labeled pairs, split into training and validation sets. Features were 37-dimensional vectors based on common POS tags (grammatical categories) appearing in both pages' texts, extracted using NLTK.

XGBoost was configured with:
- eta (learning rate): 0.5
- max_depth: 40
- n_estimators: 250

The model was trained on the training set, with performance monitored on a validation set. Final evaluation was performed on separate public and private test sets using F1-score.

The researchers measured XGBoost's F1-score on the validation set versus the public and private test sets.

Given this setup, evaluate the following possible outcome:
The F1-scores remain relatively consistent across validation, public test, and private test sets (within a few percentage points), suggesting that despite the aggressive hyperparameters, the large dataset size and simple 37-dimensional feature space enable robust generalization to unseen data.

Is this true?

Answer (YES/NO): NO